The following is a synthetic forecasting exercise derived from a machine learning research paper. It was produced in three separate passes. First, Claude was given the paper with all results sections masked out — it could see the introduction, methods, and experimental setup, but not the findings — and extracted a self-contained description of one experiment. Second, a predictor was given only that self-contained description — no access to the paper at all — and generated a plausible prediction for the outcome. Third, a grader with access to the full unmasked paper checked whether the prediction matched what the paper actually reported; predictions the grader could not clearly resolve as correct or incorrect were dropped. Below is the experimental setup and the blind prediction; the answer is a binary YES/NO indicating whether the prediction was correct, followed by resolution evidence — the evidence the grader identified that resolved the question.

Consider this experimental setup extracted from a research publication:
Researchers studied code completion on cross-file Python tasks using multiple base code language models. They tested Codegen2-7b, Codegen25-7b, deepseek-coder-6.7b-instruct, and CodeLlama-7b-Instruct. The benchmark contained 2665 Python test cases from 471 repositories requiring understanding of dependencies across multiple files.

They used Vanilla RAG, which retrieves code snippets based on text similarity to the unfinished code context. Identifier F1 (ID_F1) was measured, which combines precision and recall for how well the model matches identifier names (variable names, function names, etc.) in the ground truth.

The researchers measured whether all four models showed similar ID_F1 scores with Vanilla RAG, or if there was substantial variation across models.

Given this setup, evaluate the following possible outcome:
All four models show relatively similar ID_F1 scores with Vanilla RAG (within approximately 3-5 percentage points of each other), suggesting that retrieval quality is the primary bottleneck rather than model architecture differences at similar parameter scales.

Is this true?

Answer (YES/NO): NO